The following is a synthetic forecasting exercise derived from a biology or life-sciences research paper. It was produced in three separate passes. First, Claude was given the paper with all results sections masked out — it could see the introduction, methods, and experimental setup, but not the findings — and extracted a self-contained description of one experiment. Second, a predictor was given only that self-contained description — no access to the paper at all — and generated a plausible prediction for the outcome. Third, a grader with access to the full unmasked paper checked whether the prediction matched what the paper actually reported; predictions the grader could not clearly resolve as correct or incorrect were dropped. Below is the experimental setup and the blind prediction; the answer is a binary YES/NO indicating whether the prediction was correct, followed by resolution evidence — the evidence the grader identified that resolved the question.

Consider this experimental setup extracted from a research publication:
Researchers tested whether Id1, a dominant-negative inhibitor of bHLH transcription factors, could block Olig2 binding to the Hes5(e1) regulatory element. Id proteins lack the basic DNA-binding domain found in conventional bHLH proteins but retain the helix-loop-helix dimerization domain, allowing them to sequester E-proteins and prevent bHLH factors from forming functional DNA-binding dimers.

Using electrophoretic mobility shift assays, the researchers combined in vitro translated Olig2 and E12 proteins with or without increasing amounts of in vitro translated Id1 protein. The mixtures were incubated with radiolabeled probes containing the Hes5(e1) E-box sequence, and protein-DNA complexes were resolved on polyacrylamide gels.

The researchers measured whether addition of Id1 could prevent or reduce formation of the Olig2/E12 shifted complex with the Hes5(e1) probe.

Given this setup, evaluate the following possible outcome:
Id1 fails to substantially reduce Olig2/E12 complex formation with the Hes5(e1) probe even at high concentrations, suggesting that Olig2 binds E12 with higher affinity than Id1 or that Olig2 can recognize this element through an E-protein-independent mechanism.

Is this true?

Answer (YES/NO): YES